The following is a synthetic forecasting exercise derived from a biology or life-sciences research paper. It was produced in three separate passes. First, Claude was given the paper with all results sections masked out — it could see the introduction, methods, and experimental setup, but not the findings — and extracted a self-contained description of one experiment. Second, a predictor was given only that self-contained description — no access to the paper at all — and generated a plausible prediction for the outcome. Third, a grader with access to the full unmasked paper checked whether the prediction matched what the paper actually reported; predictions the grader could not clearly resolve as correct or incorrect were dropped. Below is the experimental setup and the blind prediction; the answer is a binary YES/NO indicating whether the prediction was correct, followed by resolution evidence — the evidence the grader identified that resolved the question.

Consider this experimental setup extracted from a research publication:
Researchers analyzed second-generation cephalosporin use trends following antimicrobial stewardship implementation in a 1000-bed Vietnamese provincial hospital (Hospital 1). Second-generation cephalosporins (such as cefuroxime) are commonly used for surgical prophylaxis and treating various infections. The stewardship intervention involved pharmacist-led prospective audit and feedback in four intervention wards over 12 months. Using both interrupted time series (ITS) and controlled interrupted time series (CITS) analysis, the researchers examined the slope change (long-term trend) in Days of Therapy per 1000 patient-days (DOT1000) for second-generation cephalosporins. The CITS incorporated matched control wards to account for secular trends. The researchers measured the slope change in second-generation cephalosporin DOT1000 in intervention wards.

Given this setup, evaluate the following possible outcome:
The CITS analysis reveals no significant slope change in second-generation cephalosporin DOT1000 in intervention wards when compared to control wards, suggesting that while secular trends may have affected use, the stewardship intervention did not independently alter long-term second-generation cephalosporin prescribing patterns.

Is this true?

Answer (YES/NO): NO